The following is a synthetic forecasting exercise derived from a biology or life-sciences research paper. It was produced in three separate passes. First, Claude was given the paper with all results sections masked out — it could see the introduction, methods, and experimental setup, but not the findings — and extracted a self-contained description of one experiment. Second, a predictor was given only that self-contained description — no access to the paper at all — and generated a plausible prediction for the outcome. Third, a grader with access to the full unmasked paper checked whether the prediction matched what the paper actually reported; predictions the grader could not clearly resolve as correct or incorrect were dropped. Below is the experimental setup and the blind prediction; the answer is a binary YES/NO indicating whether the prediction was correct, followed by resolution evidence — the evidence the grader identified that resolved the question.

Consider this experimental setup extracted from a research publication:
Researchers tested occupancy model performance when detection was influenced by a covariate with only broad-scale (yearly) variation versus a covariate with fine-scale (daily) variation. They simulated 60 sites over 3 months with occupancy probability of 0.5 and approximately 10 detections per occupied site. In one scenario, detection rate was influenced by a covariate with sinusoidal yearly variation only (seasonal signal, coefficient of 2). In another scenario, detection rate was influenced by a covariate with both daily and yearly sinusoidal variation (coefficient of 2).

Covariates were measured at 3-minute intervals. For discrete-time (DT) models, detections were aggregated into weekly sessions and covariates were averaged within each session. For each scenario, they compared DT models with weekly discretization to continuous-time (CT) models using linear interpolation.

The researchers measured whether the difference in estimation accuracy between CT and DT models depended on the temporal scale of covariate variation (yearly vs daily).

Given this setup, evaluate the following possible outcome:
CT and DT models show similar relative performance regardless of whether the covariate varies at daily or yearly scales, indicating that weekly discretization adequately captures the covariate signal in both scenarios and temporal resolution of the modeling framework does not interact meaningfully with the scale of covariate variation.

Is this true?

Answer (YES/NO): NO